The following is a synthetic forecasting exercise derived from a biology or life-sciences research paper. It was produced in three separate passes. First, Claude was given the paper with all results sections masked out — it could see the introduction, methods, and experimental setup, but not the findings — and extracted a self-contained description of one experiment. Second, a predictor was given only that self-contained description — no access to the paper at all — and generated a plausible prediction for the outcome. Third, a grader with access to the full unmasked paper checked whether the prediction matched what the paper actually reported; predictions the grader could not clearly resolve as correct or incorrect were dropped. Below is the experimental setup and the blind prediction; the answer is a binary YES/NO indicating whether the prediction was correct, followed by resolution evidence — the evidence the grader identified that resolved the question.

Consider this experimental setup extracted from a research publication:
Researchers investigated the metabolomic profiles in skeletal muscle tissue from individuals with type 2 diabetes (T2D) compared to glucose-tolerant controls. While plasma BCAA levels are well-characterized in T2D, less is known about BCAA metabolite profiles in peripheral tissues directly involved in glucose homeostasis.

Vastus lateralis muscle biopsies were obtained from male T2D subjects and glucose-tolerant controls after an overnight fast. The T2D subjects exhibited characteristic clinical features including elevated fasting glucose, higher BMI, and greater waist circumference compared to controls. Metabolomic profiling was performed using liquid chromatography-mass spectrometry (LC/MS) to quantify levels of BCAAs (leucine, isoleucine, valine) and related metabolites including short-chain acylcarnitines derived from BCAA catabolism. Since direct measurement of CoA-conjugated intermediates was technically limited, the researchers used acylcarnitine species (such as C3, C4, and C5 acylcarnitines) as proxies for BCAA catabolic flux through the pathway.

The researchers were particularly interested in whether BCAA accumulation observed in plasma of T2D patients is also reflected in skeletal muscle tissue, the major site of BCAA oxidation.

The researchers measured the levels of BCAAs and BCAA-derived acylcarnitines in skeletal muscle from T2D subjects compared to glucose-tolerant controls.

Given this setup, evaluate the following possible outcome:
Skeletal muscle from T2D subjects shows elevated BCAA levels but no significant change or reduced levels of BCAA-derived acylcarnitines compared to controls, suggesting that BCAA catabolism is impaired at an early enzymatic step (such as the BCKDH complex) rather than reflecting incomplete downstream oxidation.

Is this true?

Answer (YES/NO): YES